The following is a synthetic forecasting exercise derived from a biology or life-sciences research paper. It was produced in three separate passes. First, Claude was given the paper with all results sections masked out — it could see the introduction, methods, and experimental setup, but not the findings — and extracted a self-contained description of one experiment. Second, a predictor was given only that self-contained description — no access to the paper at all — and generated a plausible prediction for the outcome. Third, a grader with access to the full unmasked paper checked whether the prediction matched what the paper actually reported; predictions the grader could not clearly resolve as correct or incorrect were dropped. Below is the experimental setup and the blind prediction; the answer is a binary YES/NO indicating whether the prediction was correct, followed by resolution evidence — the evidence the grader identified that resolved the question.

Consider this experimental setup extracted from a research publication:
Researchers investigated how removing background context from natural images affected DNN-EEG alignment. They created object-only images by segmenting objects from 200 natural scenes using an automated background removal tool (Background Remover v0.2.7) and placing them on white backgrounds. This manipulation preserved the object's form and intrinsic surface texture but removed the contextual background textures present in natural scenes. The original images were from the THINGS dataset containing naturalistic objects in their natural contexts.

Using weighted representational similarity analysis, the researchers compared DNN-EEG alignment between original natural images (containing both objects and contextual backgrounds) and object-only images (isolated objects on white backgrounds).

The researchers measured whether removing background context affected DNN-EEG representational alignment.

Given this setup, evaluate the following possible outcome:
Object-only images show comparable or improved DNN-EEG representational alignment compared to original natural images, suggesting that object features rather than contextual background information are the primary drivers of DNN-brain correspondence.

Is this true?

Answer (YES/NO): NO